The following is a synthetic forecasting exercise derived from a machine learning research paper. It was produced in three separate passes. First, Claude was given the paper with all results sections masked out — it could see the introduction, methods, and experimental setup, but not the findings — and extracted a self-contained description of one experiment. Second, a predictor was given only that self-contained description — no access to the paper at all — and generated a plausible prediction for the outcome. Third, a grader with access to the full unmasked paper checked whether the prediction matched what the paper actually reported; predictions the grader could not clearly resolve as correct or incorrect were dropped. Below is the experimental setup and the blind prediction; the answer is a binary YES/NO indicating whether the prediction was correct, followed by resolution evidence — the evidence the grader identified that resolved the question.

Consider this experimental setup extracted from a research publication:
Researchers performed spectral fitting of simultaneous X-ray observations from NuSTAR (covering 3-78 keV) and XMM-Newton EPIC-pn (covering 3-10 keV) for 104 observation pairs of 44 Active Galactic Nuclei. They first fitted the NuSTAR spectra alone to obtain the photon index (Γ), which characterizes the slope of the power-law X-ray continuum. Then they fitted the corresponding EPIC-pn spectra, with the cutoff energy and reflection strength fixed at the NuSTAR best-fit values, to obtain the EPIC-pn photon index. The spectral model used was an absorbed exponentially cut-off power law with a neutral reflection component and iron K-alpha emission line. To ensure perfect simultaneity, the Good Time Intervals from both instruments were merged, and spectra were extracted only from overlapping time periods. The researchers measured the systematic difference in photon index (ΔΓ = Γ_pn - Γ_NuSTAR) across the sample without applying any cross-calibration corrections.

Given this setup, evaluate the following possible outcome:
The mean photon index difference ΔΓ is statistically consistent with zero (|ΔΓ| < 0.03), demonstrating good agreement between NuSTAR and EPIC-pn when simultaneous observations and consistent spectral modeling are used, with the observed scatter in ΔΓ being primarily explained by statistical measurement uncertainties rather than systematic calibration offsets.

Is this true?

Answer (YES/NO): NO